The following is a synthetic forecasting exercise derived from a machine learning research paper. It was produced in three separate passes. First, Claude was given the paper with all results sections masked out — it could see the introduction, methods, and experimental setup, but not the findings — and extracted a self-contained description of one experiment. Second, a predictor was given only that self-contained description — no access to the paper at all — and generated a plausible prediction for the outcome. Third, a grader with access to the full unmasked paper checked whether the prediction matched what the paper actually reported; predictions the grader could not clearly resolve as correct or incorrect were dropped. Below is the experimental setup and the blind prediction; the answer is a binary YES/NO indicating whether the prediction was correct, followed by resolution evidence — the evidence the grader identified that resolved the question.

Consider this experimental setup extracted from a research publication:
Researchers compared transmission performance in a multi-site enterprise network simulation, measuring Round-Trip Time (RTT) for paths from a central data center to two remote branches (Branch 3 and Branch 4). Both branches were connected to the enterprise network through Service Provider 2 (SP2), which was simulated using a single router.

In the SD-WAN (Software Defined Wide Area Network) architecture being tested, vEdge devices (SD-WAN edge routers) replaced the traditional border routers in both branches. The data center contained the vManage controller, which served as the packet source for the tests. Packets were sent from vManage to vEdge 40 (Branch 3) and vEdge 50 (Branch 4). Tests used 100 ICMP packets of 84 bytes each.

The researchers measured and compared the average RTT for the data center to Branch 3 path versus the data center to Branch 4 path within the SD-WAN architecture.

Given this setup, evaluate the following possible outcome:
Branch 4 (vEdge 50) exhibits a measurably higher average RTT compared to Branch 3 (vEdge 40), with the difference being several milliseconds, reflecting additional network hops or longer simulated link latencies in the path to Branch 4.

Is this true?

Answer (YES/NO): NO